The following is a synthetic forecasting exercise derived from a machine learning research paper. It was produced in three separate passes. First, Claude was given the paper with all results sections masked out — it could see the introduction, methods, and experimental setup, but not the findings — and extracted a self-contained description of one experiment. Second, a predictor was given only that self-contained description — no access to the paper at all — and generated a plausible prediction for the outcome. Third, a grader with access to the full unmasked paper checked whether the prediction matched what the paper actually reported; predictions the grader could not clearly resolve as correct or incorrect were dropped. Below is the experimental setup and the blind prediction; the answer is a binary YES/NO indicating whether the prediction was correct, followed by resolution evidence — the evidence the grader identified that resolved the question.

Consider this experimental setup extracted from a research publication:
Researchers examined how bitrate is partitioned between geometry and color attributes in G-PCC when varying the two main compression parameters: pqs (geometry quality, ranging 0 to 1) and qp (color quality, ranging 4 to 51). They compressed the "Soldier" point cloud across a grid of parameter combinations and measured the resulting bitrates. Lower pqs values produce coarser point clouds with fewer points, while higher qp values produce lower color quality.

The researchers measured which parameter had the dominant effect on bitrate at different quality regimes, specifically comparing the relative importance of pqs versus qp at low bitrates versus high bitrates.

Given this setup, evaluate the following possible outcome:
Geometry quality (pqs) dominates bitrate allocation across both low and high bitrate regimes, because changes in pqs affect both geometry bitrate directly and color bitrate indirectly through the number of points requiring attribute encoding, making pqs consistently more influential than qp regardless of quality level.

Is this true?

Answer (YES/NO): NO